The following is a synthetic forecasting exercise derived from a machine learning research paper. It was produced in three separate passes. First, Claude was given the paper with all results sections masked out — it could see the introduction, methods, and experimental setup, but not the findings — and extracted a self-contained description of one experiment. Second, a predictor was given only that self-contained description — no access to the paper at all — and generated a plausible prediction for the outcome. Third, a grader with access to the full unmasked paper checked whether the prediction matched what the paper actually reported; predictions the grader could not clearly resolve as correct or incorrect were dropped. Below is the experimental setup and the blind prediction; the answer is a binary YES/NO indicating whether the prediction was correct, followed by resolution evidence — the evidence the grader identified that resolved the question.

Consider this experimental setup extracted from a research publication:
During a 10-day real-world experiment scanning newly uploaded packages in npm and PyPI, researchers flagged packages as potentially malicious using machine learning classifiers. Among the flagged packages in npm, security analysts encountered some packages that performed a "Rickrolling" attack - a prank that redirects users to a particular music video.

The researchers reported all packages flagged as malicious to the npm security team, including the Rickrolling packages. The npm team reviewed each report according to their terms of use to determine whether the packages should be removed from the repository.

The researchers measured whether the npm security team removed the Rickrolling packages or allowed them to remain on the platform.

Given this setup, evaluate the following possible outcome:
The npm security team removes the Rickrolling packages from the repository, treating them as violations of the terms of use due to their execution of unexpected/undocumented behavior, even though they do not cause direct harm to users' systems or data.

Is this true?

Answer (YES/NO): NO